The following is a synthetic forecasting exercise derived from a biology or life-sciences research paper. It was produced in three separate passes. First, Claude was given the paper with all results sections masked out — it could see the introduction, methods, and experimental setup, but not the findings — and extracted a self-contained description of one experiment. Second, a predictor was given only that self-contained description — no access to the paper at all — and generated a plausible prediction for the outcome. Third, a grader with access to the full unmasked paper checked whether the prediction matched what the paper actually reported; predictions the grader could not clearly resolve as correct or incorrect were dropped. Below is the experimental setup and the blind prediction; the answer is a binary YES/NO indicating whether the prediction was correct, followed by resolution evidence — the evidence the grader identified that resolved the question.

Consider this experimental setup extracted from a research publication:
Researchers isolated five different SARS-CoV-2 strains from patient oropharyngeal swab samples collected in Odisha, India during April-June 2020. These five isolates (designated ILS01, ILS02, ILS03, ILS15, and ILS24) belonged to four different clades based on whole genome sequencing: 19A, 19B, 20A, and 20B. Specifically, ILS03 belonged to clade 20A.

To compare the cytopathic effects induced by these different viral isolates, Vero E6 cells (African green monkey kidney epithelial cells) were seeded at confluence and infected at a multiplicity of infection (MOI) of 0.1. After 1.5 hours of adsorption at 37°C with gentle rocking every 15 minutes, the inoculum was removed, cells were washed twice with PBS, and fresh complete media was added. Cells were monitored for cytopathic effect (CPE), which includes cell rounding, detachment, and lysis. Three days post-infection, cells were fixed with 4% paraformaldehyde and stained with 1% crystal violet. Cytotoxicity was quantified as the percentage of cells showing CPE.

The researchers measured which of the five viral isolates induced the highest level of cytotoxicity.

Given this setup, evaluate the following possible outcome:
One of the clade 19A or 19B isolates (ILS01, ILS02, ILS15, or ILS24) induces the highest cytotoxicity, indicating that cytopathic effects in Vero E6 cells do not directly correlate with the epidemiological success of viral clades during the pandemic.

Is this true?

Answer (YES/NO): NO